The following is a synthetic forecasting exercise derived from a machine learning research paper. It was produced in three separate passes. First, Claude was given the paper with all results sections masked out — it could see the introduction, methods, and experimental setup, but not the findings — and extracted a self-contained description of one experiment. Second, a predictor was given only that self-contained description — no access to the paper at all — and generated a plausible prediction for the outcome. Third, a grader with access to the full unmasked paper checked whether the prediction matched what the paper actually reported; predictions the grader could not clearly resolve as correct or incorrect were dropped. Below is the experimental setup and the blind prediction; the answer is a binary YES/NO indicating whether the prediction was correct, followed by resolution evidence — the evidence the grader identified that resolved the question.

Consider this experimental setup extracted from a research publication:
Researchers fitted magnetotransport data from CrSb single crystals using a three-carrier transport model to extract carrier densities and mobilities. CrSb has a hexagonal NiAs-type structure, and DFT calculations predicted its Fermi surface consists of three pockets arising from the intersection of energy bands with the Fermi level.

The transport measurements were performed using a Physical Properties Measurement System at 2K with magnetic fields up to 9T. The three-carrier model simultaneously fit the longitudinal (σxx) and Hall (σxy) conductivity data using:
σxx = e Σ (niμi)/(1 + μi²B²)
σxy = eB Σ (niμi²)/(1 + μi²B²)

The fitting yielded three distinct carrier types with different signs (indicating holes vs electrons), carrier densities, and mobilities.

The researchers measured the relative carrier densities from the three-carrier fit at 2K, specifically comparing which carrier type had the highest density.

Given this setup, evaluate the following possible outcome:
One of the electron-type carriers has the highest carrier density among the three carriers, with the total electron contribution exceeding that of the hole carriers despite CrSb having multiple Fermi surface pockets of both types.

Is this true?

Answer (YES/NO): NO